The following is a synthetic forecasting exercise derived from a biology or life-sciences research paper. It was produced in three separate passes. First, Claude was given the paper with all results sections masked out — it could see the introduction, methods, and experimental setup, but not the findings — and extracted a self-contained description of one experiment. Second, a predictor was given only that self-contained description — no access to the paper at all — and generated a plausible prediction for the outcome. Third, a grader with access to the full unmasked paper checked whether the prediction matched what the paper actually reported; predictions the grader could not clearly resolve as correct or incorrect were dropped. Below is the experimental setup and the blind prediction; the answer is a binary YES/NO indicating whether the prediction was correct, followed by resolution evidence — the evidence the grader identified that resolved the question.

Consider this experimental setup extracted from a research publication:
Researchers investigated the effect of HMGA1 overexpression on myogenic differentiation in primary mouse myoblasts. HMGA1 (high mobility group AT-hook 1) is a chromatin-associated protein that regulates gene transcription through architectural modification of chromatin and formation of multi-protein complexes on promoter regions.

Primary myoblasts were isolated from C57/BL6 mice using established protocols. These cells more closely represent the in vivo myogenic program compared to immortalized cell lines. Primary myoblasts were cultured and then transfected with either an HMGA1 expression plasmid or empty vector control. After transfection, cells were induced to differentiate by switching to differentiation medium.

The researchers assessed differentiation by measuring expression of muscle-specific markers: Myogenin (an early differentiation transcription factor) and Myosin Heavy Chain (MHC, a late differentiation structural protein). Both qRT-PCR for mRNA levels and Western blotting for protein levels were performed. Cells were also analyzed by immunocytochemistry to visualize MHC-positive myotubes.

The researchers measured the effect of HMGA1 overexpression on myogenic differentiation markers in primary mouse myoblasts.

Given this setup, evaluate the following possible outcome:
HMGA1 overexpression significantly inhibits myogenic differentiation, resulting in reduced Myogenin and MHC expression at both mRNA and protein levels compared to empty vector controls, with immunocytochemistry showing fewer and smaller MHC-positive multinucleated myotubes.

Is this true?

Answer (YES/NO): NO